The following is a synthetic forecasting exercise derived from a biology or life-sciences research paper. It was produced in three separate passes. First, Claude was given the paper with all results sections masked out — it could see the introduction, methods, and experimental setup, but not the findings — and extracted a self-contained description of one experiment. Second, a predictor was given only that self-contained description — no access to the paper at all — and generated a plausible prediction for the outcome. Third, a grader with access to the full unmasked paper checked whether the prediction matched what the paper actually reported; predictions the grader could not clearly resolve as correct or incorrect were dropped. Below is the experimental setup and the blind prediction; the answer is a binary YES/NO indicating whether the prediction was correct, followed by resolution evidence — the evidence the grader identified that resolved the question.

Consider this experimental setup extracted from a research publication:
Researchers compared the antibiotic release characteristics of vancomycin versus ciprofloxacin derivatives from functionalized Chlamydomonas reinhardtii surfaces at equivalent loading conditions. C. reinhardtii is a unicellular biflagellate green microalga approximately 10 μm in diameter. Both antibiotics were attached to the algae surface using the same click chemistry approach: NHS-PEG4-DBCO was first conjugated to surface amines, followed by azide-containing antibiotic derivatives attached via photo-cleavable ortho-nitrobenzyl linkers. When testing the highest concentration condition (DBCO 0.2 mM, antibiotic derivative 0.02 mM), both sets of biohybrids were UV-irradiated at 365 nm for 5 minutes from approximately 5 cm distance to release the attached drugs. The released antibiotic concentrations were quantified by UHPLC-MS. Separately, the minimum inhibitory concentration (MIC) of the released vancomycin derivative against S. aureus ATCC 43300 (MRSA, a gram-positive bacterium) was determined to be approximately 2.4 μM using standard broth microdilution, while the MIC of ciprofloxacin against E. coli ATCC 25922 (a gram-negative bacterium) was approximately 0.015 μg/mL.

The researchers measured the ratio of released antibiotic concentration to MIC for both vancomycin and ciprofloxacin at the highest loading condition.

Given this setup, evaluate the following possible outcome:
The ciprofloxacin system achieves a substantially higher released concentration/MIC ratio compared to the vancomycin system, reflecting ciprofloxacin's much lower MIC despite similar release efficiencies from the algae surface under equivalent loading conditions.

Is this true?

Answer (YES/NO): YES